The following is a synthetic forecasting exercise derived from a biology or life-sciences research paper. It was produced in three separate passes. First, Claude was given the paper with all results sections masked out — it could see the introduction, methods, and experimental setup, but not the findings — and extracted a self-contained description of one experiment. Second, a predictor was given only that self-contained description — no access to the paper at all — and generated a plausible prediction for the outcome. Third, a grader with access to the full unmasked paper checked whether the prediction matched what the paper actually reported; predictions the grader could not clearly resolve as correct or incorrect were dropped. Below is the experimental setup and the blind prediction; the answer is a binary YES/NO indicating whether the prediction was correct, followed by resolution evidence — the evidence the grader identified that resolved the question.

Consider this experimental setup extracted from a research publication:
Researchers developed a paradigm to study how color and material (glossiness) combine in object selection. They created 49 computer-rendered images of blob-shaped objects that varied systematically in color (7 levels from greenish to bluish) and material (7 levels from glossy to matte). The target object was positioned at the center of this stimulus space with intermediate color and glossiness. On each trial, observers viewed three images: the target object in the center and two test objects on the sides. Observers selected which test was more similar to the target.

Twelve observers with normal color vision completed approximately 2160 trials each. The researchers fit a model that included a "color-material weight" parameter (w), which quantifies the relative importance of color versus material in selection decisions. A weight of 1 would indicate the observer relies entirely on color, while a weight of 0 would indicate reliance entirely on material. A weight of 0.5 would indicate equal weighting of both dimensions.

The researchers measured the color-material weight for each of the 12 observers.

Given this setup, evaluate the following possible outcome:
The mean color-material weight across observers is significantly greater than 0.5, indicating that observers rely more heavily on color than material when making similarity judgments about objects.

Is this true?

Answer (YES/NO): NO